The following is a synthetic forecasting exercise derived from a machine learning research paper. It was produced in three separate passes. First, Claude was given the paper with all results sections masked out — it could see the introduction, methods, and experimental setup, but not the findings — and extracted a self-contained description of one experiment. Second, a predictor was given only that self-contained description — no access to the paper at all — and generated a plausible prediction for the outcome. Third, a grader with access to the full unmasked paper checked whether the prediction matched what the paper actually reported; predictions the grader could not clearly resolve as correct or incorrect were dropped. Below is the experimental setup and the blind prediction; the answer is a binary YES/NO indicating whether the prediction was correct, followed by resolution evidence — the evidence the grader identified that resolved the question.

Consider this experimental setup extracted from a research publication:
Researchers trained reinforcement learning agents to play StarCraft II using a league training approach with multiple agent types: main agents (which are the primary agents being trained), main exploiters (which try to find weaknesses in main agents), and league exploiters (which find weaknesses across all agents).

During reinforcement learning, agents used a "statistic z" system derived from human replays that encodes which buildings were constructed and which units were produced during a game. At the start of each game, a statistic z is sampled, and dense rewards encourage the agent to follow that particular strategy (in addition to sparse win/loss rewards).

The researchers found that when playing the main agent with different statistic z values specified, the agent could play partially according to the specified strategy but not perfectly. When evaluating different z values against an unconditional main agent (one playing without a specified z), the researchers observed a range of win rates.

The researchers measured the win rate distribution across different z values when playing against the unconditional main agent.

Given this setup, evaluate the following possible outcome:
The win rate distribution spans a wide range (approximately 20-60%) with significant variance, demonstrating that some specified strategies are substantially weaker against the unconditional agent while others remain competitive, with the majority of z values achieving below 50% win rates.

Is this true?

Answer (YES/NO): NO